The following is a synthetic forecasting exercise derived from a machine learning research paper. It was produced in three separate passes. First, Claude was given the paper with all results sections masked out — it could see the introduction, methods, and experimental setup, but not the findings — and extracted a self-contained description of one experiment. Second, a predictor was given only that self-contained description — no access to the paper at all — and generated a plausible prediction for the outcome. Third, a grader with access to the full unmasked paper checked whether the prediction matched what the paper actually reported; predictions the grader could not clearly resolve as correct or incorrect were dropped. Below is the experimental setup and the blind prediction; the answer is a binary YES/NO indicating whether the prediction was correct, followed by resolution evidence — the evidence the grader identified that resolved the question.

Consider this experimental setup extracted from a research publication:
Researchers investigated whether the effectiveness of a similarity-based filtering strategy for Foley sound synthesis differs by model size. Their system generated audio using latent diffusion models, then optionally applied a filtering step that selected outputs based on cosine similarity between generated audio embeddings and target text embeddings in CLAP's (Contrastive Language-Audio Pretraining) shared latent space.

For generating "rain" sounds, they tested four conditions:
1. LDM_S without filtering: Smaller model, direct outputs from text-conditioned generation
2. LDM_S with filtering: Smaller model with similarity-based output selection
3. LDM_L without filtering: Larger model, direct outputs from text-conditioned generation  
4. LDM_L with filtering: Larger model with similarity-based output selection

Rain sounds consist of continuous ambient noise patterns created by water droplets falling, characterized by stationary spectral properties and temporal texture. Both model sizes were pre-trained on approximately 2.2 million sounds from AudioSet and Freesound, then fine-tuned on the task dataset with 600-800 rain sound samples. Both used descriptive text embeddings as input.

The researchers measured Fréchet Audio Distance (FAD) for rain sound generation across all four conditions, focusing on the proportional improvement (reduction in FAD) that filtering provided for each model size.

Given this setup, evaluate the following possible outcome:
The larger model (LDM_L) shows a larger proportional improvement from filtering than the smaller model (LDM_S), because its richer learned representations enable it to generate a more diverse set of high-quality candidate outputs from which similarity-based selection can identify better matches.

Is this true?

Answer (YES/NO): NO